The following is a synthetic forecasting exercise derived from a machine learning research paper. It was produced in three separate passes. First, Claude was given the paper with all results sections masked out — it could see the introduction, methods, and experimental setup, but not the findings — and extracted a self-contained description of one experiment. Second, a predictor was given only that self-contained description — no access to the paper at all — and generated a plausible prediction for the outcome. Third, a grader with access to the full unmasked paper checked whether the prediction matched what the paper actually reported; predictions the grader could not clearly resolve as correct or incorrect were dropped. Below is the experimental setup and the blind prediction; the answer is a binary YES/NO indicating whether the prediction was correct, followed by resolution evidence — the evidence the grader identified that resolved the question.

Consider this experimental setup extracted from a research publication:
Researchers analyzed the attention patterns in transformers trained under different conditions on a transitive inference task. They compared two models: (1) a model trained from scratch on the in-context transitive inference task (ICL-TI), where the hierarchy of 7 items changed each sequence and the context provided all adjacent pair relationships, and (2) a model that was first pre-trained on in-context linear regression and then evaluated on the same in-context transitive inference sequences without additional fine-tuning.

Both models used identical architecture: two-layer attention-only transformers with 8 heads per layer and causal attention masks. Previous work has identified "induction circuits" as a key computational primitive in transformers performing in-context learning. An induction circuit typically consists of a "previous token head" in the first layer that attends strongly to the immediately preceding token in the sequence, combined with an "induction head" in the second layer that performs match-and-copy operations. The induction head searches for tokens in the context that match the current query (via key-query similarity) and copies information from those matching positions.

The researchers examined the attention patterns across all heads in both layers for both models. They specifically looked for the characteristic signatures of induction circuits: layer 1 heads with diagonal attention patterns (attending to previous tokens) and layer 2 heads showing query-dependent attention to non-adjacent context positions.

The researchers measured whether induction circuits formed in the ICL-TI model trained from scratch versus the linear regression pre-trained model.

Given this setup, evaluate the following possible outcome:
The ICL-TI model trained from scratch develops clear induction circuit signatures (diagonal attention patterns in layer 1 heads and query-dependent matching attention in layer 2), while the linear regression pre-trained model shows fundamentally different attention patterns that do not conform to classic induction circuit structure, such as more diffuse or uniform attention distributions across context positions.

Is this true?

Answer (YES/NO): YES